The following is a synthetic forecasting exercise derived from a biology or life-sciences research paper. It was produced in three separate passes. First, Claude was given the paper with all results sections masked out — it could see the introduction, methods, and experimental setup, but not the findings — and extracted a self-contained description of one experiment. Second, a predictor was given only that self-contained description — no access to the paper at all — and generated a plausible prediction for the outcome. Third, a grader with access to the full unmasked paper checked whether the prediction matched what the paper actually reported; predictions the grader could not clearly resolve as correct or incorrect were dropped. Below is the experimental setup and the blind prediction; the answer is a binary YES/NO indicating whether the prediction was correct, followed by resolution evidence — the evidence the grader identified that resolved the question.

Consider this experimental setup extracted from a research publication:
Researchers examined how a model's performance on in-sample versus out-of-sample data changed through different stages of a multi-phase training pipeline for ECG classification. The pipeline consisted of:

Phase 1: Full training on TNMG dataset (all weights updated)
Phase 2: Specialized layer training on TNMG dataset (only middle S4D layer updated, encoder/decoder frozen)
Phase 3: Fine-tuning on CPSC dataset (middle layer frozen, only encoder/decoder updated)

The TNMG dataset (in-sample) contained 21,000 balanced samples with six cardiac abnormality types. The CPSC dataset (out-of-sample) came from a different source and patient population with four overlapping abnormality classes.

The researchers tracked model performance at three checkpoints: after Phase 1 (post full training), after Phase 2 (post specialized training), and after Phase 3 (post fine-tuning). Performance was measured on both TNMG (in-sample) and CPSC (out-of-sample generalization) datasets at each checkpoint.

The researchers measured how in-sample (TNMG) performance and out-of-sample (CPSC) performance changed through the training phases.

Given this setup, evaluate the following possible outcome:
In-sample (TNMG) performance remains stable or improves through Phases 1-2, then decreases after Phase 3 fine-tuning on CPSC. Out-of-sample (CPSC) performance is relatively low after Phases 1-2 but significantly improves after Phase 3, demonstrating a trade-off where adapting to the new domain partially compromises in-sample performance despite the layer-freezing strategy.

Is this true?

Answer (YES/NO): NO